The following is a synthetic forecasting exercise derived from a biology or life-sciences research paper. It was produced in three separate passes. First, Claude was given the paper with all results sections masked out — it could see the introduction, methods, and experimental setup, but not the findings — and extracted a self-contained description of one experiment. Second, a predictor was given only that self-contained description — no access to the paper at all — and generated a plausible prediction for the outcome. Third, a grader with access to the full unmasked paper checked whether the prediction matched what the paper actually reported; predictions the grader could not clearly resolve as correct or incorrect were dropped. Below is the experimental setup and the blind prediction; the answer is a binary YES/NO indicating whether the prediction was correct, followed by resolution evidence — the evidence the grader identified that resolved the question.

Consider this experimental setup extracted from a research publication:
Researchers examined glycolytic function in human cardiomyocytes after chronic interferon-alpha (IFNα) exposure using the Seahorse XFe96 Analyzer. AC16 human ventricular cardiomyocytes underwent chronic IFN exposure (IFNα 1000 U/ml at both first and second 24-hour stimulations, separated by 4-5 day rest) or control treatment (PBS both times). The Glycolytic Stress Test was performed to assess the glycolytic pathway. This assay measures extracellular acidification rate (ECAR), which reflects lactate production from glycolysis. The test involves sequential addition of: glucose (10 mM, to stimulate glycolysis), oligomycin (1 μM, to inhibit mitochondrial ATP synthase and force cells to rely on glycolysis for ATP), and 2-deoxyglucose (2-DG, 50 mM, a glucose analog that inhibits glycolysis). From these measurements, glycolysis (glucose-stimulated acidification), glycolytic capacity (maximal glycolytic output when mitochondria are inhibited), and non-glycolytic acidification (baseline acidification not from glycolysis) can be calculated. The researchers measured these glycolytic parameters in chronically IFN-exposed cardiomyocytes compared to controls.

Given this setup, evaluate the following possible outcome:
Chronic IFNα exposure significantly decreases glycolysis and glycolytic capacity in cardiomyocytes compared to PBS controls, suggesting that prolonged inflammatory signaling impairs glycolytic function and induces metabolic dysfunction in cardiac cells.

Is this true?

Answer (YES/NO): YES